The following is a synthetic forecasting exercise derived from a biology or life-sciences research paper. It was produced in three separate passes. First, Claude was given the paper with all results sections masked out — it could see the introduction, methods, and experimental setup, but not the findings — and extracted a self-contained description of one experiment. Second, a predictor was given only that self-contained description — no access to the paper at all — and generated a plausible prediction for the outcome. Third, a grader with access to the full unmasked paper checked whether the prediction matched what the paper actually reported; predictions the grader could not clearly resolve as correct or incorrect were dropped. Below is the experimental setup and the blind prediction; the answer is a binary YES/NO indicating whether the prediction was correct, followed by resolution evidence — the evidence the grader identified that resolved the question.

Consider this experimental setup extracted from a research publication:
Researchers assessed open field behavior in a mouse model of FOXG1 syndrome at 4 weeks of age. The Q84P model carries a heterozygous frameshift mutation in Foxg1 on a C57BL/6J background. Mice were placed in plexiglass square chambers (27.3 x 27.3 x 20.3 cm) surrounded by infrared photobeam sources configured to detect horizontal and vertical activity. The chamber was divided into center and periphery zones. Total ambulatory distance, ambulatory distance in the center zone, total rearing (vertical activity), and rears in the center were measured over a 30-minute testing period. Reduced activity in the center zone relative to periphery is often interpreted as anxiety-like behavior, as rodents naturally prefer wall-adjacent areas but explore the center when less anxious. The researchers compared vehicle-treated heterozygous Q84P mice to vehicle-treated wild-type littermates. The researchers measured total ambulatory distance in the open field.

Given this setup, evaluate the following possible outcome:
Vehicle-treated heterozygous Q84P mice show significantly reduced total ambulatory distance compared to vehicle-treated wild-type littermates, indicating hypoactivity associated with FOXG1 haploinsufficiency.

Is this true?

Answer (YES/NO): YES